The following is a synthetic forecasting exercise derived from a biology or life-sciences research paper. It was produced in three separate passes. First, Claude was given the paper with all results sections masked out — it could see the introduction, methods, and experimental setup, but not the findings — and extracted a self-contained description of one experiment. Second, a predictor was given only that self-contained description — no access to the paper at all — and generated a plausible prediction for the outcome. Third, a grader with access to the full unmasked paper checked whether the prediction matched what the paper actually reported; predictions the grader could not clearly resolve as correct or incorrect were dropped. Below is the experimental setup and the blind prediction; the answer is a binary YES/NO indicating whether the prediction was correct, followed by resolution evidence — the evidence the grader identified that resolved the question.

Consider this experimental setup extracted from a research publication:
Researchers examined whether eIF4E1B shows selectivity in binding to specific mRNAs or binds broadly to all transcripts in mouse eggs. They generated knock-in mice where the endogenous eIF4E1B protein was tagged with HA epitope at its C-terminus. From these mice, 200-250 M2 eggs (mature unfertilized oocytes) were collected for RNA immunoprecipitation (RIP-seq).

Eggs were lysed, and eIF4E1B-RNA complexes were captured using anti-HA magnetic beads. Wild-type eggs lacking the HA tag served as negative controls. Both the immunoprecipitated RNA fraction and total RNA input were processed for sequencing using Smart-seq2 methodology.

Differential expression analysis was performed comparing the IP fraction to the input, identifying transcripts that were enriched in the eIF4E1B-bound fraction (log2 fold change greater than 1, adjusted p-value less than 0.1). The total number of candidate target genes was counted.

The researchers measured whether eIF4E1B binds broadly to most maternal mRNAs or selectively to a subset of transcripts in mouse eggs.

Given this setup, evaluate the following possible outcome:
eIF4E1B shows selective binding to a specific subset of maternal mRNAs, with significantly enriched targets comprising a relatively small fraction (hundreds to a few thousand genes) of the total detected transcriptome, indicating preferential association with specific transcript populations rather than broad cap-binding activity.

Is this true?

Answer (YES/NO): YES